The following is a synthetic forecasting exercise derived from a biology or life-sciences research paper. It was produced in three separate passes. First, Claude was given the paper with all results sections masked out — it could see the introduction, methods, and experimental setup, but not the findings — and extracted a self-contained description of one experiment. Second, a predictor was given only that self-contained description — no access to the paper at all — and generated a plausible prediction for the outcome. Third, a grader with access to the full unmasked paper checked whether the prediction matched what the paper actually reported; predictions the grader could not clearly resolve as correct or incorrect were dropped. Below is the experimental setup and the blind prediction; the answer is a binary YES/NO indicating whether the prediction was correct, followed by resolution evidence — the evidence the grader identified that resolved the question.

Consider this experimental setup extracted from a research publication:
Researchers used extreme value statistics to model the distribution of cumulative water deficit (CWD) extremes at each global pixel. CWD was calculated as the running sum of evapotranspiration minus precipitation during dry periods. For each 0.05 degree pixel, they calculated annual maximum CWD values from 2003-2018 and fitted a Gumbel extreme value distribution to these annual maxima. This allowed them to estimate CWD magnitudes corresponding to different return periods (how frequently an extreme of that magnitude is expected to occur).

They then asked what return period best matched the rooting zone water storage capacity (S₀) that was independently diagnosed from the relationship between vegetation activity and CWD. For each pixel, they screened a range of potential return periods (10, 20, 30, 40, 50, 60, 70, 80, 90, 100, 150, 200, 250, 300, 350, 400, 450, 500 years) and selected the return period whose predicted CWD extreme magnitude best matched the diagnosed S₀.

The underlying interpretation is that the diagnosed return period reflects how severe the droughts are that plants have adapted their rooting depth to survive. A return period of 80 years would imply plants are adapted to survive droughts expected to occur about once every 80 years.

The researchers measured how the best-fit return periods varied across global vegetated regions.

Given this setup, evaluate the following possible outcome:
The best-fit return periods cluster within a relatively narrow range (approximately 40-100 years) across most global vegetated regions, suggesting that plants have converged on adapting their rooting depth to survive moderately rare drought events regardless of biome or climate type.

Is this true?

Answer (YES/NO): NO